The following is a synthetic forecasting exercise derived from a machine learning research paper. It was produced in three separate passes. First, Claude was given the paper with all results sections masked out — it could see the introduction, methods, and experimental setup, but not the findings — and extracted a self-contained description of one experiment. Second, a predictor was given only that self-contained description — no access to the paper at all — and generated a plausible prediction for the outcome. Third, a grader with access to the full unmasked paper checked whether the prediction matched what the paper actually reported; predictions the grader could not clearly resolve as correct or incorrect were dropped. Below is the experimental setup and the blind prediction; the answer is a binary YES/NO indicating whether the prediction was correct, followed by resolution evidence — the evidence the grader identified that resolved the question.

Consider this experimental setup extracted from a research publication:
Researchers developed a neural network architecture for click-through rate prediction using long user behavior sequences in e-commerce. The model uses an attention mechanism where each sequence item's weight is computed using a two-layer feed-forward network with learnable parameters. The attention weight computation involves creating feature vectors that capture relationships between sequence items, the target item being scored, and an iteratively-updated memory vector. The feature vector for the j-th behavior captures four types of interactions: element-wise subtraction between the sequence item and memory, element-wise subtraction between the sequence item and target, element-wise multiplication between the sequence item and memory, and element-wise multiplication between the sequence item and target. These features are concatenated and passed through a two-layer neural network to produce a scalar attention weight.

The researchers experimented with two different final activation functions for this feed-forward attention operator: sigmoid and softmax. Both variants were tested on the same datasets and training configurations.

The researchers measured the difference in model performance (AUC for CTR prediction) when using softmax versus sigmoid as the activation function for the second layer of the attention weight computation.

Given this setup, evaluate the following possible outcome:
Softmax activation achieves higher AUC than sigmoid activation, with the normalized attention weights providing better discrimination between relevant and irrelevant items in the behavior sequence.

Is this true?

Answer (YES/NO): NO